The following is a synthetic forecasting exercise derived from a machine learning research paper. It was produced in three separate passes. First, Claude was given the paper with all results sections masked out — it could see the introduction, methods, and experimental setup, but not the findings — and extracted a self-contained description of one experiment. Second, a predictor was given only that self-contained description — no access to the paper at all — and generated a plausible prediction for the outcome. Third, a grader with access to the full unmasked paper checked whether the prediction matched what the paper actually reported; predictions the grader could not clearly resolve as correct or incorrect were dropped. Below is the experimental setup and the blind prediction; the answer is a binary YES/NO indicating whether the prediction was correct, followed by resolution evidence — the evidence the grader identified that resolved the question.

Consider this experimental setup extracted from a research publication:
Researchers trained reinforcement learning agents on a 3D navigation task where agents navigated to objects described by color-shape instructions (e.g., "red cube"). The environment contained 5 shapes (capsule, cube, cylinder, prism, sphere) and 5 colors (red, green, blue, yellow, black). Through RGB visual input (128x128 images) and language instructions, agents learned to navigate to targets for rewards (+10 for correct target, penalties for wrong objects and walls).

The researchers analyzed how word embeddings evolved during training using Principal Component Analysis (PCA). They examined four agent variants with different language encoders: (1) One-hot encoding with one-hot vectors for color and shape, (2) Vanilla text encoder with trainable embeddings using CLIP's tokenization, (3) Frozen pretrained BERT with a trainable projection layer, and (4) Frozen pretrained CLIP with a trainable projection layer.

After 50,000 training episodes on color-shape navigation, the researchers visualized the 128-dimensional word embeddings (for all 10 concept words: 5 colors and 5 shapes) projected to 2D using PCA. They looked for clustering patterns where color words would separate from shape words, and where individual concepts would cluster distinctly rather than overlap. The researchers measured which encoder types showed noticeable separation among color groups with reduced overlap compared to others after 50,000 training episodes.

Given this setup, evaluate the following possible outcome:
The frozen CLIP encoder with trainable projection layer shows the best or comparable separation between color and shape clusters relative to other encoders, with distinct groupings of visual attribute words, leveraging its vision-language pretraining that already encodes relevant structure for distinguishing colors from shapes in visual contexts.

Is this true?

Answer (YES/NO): YES